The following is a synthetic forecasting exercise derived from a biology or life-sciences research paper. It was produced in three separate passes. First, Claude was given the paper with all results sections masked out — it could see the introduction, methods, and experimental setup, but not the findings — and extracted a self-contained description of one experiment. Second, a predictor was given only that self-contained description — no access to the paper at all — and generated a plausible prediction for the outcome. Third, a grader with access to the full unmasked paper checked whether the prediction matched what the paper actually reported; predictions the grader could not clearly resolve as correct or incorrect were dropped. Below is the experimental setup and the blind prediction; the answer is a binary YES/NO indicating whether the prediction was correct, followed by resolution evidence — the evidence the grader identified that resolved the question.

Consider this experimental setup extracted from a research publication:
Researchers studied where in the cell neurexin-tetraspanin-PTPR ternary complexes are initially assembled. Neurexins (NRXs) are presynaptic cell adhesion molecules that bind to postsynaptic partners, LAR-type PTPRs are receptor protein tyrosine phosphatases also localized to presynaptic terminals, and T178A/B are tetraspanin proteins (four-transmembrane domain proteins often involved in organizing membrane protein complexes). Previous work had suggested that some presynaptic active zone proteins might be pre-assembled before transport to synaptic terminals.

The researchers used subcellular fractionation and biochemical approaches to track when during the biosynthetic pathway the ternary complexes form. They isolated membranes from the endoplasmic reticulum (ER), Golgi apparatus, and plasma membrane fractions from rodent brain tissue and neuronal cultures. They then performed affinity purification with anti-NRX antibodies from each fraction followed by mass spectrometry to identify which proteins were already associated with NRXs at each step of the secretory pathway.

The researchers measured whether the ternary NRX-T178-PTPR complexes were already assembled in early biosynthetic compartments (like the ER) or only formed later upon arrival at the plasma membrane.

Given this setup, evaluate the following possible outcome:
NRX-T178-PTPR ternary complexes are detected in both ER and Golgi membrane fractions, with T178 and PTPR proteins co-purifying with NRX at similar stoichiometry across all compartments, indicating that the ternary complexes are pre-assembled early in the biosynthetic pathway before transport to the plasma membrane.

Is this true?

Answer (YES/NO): NO